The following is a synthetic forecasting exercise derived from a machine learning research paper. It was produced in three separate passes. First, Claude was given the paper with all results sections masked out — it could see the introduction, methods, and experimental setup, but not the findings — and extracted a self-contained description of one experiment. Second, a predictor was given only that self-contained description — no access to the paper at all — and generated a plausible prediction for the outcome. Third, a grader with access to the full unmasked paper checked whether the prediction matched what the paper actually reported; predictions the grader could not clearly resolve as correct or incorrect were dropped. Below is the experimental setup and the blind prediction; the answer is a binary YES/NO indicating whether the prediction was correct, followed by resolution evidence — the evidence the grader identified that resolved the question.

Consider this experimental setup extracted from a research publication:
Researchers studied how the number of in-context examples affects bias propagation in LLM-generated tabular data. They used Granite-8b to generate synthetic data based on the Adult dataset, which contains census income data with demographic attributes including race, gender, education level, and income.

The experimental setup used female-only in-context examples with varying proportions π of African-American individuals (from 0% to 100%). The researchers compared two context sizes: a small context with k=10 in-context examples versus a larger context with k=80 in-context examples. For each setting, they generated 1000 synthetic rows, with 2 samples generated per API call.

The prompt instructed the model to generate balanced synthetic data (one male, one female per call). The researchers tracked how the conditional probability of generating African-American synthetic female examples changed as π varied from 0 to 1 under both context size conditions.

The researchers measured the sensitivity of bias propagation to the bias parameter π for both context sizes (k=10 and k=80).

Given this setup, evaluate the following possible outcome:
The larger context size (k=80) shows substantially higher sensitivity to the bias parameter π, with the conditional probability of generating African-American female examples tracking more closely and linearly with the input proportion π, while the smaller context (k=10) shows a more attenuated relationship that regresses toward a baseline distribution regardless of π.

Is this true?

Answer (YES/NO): YES